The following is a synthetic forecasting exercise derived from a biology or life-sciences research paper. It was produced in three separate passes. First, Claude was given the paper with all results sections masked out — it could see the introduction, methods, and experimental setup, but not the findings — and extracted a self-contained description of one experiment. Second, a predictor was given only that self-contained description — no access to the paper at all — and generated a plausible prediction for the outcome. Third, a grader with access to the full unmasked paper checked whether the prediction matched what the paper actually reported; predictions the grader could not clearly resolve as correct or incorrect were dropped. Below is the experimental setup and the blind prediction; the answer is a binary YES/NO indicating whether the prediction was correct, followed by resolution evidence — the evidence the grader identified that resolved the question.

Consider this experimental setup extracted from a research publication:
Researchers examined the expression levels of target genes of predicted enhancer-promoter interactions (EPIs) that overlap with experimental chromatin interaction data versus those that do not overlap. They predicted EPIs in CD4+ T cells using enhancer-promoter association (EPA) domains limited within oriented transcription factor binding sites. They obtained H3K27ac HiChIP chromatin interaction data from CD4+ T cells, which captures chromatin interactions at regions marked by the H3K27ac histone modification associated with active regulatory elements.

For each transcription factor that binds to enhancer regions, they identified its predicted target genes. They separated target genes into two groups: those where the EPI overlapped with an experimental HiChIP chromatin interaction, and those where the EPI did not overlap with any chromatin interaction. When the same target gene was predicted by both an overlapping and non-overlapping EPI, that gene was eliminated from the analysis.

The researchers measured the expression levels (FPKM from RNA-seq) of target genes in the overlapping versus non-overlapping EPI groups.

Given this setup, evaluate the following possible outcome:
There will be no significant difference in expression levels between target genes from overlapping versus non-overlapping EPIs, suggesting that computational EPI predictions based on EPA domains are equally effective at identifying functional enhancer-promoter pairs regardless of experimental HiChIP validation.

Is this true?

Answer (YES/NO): NO